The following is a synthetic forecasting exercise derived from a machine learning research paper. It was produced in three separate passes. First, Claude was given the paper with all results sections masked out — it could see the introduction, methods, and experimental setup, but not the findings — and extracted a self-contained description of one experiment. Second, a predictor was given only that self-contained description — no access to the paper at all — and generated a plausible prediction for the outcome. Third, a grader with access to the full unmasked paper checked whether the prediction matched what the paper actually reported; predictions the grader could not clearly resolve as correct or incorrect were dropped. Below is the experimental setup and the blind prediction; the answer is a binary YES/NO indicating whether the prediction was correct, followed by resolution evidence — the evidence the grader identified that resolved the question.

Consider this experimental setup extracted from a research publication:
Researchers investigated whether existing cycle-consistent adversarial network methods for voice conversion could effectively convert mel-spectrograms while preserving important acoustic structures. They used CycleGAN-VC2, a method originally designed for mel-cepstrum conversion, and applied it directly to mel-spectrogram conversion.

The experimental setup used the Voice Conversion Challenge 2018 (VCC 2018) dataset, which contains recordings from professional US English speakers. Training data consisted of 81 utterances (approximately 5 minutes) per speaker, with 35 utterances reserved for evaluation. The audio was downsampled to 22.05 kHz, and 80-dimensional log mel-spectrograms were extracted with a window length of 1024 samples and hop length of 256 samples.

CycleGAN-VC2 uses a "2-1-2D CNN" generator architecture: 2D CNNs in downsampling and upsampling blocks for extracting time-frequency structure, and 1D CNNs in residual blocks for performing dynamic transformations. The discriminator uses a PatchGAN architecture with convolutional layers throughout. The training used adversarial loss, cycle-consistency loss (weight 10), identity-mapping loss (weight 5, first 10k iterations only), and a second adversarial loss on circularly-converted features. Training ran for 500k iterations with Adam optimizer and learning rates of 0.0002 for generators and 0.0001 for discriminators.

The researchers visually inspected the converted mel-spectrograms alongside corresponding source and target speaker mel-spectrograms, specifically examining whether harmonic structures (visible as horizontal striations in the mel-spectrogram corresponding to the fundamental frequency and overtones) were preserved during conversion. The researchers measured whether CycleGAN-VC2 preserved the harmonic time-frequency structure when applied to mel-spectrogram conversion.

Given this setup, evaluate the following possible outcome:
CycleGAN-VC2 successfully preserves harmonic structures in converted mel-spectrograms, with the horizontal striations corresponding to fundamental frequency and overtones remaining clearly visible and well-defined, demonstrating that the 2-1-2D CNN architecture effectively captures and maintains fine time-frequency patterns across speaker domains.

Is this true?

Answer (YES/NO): NO